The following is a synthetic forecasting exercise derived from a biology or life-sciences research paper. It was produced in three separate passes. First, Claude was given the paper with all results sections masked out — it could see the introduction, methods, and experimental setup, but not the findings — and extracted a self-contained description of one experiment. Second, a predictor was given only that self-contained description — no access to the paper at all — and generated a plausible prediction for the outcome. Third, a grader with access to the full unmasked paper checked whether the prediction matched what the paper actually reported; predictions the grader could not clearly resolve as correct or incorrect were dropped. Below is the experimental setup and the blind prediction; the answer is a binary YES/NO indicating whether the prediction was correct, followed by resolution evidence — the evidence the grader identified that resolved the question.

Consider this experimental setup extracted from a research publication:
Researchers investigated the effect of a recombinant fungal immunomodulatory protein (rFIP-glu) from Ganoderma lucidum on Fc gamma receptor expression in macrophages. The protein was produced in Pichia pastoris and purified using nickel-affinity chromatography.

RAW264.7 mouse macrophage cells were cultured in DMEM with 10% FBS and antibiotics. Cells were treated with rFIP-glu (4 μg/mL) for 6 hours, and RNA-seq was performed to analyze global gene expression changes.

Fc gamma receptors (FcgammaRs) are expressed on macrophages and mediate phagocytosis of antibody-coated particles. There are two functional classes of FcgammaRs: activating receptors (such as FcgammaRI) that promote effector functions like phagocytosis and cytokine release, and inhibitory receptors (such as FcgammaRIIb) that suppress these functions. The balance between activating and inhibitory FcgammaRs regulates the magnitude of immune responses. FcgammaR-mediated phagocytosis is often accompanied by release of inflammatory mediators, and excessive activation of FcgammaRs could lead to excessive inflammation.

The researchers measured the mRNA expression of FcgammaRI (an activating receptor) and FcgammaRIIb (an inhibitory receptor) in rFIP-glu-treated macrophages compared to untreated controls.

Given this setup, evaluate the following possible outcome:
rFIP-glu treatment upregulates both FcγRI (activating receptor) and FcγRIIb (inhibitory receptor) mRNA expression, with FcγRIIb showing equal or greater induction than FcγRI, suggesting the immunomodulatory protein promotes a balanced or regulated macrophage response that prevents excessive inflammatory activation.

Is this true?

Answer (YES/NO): NO